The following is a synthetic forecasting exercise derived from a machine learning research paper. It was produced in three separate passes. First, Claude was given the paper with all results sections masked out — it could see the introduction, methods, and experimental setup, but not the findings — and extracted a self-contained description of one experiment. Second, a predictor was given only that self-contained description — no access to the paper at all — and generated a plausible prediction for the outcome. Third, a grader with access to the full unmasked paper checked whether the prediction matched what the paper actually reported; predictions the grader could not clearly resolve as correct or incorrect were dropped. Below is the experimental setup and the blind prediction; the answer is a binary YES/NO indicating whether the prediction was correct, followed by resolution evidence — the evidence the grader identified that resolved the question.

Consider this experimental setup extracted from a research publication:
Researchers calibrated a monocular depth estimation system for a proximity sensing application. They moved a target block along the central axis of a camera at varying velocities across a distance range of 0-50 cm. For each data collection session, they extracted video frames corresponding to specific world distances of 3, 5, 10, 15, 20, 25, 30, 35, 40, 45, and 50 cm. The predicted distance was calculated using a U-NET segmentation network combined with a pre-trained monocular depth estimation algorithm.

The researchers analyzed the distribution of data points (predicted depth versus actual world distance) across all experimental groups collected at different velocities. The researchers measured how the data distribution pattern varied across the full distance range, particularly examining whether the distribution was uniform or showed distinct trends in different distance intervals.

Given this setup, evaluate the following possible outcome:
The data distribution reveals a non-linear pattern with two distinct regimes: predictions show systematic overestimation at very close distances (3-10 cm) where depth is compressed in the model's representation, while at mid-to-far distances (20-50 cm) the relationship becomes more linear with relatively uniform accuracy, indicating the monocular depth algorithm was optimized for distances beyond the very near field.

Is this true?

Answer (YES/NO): NO